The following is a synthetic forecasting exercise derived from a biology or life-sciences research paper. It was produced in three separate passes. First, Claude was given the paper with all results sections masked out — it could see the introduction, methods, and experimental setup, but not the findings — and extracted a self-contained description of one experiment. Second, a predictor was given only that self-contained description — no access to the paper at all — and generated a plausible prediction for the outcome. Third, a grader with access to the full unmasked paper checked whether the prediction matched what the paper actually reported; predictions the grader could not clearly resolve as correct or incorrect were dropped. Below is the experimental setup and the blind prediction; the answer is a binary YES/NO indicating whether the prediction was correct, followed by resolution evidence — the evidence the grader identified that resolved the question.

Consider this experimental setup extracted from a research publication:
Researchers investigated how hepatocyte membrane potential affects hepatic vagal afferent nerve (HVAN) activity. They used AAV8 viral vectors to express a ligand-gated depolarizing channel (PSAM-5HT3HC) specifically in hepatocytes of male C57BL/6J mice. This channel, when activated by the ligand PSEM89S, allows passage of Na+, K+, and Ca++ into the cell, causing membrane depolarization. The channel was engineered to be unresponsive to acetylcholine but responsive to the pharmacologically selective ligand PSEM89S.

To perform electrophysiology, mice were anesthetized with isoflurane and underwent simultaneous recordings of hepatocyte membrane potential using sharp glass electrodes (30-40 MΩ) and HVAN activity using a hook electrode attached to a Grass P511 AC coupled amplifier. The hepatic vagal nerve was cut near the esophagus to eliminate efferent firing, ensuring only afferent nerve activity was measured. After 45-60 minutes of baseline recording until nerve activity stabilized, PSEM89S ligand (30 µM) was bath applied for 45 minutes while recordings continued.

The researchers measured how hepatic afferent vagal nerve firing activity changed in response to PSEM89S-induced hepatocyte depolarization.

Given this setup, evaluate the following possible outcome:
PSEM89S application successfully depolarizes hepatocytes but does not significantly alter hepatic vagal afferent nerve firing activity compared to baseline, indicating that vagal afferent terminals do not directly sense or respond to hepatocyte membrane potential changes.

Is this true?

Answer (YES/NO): NO